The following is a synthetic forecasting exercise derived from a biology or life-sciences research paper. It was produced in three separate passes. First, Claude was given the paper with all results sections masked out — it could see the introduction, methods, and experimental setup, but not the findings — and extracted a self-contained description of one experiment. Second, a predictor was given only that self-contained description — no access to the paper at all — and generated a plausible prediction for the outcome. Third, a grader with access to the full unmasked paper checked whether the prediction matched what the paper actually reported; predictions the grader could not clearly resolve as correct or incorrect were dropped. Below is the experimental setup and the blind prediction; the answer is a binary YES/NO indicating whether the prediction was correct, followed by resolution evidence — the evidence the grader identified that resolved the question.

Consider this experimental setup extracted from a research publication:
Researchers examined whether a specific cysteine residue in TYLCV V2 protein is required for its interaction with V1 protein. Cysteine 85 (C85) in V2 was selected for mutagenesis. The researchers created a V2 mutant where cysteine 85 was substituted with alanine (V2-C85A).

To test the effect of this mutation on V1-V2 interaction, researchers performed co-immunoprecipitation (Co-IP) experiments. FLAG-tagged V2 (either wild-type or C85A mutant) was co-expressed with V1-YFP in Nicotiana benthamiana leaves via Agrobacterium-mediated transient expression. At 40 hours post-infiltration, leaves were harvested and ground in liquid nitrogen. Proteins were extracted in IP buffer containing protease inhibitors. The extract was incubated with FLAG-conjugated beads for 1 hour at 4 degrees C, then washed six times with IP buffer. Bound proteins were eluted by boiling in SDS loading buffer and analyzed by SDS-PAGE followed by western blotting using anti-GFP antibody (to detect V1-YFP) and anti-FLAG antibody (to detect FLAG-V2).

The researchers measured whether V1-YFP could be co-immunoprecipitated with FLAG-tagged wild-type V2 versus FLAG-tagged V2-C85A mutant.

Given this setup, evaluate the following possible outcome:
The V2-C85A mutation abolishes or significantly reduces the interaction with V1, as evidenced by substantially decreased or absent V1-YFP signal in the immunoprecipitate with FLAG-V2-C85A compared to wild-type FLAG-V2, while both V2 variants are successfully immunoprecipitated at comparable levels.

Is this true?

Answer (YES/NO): YES